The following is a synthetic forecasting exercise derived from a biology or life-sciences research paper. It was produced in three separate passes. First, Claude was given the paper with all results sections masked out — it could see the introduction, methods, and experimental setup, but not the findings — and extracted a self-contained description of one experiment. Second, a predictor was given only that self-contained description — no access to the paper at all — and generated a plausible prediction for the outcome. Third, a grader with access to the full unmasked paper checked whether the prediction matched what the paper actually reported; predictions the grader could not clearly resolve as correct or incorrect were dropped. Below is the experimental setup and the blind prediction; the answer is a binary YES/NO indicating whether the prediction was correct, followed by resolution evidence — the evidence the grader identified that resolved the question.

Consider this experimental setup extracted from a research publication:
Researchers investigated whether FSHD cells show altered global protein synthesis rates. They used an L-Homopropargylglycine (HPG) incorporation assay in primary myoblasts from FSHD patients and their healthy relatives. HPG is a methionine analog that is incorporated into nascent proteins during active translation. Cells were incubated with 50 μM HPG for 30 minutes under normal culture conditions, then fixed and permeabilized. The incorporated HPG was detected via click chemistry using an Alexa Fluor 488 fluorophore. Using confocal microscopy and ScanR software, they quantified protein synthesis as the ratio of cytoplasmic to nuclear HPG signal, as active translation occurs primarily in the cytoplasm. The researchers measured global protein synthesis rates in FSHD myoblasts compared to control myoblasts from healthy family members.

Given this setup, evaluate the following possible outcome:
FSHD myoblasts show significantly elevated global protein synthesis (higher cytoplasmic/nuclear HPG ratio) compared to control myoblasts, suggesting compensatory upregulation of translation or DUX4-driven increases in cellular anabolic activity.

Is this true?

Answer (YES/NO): NO